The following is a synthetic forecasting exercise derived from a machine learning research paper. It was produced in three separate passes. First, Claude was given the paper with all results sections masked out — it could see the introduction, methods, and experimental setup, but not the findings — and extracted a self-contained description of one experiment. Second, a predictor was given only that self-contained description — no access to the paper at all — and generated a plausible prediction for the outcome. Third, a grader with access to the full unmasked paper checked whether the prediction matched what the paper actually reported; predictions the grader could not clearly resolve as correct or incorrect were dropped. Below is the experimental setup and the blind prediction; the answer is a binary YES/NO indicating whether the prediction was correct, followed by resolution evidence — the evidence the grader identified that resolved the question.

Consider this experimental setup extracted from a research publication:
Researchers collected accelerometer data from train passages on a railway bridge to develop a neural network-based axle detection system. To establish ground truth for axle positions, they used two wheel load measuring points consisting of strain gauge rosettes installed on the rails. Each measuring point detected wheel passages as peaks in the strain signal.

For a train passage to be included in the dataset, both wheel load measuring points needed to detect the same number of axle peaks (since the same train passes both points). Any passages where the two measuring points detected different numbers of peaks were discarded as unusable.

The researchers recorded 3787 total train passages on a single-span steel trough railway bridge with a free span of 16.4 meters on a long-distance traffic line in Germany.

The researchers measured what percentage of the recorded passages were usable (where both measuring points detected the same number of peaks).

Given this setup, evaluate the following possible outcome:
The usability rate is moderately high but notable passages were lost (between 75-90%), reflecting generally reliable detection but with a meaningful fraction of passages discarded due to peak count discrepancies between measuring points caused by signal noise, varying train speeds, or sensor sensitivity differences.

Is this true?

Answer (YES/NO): NO